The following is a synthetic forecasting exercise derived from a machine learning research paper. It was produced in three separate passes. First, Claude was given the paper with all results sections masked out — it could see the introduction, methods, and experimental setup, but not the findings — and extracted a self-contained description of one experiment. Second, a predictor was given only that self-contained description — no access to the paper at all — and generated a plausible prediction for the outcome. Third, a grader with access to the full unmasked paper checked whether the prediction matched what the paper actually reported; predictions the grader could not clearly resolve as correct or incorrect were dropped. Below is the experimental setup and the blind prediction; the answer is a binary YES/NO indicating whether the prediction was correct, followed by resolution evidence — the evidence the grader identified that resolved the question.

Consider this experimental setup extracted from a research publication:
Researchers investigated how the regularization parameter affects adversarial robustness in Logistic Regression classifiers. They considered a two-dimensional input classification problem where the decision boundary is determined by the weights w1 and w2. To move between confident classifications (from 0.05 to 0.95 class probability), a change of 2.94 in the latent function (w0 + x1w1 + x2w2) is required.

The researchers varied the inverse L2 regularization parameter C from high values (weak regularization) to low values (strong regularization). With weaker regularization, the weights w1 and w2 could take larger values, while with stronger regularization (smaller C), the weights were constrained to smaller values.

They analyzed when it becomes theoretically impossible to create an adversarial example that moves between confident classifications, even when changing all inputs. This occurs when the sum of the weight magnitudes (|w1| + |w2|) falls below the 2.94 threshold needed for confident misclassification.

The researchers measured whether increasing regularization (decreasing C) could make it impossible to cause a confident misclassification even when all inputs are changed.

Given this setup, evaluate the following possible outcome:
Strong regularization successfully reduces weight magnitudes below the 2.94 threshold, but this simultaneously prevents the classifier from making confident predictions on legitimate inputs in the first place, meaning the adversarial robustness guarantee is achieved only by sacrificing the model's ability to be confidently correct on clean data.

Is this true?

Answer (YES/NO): YES